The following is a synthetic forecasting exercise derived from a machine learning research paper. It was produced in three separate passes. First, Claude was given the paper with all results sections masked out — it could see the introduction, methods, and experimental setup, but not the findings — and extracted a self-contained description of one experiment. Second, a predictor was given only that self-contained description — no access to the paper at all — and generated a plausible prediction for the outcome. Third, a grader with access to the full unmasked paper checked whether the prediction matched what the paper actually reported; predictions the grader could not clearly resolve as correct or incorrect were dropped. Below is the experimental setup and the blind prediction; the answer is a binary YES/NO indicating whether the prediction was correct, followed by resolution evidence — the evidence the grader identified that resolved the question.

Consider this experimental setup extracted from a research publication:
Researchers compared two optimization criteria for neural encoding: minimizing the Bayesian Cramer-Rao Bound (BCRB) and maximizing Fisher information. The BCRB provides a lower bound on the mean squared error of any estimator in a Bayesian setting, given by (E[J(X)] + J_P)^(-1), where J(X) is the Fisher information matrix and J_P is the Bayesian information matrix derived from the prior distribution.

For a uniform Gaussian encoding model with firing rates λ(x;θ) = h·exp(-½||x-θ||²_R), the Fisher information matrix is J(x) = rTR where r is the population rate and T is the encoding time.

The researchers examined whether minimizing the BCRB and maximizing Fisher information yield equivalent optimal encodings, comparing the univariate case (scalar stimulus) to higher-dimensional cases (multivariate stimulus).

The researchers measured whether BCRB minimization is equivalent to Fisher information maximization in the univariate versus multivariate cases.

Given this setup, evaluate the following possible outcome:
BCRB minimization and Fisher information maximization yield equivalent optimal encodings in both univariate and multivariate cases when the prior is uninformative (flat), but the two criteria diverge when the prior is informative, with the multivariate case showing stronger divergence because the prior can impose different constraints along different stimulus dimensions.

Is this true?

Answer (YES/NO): NO